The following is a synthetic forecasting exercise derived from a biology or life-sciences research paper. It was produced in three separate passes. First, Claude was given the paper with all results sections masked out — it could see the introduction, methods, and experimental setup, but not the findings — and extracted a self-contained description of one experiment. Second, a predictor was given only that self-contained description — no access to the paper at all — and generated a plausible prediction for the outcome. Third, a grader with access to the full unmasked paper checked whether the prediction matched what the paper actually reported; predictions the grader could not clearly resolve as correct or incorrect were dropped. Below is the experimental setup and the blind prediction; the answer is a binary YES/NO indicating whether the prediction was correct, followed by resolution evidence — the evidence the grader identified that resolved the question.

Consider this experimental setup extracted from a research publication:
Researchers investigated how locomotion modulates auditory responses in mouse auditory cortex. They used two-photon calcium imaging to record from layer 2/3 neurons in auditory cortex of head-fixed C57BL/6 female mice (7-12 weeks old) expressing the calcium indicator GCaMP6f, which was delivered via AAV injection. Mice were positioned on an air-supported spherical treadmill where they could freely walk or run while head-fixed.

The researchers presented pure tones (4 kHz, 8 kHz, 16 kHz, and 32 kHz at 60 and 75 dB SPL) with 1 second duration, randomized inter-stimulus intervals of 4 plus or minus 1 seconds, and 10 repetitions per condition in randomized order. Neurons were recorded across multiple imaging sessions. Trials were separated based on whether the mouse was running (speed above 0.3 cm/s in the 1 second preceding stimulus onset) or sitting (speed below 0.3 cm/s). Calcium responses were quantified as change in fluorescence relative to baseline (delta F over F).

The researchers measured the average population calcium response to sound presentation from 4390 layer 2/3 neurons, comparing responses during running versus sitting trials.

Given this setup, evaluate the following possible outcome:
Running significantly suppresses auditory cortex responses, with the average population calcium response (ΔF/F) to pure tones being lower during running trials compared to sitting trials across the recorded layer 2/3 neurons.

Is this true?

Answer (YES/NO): NO